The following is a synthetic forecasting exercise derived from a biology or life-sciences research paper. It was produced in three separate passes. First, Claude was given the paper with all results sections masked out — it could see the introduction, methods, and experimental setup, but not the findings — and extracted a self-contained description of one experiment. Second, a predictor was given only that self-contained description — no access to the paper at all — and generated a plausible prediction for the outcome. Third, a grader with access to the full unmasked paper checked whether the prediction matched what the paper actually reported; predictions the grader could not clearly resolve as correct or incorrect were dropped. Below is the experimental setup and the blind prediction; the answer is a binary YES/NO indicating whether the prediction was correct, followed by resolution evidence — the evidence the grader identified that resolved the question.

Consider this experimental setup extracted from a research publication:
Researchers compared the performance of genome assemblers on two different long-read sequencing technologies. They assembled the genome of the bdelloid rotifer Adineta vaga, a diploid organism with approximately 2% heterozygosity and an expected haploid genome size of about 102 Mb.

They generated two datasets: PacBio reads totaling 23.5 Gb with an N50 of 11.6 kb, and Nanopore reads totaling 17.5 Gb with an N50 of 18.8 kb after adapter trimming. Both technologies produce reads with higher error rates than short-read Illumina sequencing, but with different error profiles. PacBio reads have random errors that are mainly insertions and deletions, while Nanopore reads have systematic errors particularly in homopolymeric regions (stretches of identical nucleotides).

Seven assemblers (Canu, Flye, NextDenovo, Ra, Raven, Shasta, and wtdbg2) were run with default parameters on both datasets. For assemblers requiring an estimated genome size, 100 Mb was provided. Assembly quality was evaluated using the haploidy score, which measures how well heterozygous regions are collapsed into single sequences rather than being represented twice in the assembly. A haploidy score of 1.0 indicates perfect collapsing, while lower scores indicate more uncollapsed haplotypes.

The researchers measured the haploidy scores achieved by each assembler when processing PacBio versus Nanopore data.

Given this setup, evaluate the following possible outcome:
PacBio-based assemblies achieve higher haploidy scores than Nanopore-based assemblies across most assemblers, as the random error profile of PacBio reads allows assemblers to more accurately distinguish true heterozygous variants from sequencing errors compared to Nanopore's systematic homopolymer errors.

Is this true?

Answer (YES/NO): NO